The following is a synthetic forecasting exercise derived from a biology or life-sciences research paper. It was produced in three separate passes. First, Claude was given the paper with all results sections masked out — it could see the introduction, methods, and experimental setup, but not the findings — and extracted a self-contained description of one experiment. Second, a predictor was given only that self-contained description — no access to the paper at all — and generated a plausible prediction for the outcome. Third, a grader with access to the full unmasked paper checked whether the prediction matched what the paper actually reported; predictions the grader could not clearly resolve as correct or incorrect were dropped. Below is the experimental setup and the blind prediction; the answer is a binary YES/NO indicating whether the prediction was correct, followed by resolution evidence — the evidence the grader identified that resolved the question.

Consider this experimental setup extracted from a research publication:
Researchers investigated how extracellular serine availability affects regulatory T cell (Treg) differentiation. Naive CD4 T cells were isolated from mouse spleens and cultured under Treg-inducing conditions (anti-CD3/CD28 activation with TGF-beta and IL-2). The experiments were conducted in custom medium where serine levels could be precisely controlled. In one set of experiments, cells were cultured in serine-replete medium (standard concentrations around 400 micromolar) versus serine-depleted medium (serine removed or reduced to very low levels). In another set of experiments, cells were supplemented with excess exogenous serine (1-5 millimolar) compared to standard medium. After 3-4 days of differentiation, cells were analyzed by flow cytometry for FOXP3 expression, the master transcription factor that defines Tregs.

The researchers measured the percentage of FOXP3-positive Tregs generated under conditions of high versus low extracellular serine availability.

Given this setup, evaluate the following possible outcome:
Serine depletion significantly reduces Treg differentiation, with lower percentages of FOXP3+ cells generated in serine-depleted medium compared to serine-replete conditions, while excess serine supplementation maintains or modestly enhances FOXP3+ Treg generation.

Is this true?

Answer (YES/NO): NO